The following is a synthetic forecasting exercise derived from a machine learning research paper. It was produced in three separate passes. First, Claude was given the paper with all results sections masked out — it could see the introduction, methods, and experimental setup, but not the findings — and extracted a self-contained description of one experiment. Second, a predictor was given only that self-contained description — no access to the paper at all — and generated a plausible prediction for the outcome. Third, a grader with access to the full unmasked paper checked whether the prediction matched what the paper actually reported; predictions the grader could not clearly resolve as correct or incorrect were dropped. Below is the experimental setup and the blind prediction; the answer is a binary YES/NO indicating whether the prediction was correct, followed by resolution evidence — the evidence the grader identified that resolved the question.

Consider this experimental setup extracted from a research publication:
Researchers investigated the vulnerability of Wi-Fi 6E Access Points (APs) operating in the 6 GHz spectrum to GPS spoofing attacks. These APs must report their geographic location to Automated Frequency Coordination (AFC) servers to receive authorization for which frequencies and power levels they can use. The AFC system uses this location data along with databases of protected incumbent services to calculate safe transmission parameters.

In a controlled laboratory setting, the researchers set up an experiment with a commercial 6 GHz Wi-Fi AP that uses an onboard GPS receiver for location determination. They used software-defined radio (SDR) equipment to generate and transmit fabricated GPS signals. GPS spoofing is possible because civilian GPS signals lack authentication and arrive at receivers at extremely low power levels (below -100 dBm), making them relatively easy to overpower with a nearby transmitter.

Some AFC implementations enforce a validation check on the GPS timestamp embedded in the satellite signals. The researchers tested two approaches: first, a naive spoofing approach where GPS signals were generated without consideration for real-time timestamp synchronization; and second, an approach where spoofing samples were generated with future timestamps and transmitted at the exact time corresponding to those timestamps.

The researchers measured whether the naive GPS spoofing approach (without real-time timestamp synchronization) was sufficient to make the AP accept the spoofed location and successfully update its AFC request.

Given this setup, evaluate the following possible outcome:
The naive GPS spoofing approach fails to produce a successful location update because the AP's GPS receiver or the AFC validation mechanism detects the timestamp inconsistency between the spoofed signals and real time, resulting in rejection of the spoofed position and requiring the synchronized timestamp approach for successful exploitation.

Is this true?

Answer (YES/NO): YES